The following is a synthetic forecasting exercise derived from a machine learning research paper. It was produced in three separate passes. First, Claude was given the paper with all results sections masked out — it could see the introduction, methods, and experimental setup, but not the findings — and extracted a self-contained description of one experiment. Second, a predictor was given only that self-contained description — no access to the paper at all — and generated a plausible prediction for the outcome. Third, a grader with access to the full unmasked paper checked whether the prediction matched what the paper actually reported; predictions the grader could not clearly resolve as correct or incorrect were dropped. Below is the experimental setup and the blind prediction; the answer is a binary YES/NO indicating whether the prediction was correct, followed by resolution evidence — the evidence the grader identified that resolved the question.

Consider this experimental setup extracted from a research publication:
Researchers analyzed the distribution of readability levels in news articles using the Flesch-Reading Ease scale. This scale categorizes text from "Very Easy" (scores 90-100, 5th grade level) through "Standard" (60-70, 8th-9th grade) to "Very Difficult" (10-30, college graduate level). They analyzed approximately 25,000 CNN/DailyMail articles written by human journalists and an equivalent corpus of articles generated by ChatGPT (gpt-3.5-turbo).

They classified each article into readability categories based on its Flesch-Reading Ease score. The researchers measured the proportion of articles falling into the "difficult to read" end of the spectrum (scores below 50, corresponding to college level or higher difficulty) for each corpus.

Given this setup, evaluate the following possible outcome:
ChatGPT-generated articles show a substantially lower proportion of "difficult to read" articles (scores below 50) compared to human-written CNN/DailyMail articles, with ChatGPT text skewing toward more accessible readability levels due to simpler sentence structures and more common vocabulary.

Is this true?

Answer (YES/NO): NO